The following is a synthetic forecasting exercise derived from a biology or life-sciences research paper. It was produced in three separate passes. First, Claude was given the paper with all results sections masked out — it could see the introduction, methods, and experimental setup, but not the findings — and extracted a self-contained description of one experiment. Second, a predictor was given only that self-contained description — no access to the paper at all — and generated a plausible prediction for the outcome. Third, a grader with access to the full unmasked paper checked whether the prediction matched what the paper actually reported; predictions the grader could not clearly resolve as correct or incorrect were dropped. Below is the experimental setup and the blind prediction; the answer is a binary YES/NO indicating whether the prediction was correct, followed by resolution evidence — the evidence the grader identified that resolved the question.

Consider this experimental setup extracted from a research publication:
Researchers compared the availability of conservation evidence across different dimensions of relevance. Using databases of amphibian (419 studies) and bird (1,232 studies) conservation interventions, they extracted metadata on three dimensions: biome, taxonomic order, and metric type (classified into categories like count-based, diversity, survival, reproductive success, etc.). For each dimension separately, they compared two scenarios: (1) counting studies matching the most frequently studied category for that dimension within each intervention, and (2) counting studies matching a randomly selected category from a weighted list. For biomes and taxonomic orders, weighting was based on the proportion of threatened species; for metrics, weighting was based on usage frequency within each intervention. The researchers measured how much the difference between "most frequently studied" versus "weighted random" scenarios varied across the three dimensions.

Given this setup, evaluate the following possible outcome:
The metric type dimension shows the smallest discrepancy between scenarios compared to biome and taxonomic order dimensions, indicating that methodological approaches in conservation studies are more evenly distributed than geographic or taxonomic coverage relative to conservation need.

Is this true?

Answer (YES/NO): YES